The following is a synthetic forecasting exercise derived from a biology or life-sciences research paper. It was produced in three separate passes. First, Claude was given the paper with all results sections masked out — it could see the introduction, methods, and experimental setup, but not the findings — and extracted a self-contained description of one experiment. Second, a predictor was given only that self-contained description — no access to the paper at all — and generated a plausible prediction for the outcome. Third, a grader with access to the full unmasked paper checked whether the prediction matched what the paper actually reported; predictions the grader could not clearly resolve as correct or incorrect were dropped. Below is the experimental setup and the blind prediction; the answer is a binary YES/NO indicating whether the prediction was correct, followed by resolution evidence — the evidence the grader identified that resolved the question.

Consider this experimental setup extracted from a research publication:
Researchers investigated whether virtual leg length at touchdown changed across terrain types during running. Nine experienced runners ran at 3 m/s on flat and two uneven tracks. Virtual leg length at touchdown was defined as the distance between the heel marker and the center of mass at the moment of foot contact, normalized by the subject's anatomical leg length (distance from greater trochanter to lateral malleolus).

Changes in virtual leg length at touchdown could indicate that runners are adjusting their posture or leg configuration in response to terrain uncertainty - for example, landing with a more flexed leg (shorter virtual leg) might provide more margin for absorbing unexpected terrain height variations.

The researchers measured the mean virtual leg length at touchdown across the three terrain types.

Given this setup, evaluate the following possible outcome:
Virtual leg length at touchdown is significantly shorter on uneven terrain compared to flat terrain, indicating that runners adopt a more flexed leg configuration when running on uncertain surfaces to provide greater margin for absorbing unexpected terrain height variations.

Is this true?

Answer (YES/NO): NO